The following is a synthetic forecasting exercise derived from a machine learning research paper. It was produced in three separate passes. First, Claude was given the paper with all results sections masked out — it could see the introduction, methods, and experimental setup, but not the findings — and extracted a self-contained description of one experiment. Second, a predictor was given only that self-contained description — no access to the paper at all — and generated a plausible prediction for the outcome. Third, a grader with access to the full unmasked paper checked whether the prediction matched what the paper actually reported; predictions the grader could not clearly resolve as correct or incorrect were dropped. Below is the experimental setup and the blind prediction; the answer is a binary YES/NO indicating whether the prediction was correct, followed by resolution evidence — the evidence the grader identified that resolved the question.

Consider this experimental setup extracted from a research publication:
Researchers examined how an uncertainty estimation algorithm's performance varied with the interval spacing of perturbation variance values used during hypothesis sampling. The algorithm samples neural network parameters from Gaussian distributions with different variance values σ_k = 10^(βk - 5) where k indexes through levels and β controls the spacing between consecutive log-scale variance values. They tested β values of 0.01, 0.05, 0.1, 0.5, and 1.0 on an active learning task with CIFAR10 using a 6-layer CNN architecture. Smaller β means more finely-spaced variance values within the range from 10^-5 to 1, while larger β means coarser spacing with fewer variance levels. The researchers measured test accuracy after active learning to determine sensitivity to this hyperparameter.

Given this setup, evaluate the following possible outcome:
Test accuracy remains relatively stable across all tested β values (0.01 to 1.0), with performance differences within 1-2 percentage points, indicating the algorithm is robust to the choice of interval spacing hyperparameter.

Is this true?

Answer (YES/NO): YES